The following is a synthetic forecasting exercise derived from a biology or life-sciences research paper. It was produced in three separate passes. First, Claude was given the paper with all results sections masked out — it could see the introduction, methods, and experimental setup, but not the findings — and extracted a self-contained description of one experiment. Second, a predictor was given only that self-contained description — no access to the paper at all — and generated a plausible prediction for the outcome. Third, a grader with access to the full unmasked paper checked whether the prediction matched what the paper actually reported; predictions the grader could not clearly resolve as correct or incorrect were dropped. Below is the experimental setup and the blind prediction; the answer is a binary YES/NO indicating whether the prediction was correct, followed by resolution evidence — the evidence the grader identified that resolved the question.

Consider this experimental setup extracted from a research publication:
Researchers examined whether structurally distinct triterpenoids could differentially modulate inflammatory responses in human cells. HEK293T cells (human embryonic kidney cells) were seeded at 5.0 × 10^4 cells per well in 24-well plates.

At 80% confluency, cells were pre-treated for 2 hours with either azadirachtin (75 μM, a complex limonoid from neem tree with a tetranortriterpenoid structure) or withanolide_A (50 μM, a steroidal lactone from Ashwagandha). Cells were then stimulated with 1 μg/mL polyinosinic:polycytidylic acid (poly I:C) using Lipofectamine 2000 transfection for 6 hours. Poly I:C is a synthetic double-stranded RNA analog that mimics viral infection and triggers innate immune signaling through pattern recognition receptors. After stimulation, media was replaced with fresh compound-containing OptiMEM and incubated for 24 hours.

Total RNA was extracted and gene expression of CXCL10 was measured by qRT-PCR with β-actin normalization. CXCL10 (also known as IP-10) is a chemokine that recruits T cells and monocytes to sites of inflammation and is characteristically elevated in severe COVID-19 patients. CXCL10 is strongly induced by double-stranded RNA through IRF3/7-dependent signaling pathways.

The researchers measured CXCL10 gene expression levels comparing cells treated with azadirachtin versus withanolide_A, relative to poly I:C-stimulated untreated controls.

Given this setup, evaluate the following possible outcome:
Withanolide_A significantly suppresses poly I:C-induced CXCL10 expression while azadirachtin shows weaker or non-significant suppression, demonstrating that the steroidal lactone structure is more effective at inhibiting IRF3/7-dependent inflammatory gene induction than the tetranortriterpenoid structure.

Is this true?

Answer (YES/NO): NO